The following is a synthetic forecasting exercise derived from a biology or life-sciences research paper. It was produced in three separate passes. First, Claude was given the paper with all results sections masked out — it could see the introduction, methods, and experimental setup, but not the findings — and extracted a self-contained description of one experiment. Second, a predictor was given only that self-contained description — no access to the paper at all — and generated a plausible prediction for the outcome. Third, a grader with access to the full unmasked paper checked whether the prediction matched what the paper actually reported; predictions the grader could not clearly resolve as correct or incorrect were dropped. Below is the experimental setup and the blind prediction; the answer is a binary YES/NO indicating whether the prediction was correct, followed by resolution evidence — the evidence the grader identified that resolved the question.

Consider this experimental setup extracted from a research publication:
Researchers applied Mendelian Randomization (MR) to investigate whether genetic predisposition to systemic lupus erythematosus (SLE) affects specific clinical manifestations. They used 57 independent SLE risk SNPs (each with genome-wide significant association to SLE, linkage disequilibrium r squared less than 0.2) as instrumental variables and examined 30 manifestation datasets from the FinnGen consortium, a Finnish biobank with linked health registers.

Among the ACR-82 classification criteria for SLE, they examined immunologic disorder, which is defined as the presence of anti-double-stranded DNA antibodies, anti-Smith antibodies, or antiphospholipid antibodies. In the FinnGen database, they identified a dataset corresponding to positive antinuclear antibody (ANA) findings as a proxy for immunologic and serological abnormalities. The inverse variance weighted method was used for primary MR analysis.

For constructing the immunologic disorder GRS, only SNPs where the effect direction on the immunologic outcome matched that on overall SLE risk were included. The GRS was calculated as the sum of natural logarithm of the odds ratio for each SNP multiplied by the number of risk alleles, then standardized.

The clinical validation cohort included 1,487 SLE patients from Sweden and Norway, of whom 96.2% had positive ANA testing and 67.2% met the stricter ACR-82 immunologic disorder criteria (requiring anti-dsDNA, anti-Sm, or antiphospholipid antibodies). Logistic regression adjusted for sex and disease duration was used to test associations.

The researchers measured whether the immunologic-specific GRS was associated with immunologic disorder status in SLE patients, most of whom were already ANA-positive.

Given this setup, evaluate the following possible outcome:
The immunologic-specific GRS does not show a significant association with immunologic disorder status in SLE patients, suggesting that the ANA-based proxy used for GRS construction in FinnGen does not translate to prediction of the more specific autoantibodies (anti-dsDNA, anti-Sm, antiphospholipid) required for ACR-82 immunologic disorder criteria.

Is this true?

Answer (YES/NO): NO